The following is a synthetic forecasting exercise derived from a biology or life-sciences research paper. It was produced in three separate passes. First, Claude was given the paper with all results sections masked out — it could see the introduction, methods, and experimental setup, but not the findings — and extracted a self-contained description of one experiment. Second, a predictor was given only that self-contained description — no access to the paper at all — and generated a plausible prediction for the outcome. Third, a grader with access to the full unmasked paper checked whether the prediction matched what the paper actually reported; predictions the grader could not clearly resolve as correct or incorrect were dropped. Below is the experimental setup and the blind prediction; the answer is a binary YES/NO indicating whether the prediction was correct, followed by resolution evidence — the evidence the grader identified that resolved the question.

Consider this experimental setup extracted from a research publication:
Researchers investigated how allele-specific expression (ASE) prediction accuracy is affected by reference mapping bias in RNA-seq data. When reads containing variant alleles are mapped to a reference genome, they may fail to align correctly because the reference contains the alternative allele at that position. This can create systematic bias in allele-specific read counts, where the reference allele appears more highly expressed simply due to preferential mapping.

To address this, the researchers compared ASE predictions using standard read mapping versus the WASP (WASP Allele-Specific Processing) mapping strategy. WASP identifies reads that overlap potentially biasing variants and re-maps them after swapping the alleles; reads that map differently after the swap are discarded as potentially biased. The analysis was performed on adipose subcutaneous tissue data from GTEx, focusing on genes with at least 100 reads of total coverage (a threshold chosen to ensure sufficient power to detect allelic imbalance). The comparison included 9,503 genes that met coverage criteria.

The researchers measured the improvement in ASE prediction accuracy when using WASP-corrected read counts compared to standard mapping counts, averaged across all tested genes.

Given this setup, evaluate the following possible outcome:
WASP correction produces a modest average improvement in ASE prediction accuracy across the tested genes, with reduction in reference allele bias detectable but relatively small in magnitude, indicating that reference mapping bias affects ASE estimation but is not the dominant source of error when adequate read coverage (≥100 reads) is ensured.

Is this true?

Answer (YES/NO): YES